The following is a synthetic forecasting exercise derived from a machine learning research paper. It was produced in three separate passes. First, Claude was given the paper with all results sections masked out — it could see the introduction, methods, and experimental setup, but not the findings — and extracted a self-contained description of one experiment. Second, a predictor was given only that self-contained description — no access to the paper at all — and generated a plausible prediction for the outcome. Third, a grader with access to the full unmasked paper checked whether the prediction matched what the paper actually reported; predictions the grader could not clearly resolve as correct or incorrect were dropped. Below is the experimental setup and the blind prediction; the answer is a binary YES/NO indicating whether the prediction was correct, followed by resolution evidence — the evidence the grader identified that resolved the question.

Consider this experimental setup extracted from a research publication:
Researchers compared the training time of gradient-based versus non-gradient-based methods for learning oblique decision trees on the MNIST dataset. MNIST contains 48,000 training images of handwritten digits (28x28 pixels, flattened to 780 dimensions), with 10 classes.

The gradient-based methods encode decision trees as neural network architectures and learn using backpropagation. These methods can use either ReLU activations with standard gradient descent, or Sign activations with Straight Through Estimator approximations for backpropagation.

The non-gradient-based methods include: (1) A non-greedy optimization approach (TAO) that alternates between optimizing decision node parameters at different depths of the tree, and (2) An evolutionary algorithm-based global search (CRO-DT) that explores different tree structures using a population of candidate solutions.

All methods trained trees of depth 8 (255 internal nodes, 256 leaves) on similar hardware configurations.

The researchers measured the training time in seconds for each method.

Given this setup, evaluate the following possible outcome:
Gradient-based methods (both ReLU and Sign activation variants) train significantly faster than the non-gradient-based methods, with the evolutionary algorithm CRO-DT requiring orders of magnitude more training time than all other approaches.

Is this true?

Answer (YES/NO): NO